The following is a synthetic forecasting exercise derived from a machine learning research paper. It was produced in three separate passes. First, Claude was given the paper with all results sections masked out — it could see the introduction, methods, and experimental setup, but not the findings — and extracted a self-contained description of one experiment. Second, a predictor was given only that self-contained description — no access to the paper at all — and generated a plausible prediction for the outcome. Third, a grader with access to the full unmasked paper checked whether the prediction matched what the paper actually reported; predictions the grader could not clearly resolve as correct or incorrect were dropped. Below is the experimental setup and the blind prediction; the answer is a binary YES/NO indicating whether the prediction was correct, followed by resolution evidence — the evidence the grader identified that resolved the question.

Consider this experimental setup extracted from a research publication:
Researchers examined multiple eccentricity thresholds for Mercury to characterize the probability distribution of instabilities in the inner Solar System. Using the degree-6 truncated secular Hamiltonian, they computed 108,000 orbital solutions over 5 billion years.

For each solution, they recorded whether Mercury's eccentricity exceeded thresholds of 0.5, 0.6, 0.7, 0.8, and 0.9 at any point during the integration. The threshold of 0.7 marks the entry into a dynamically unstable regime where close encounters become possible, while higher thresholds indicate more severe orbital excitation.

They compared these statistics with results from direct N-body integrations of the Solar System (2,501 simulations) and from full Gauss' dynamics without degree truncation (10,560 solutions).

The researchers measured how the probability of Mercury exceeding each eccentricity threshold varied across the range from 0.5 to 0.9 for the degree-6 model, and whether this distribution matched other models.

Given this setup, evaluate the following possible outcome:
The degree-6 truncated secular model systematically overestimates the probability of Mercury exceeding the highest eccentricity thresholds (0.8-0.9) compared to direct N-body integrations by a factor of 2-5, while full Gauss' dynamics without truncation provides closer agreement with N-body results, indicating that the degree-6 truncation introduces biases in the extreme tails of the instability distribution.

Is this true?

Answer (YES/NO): NO